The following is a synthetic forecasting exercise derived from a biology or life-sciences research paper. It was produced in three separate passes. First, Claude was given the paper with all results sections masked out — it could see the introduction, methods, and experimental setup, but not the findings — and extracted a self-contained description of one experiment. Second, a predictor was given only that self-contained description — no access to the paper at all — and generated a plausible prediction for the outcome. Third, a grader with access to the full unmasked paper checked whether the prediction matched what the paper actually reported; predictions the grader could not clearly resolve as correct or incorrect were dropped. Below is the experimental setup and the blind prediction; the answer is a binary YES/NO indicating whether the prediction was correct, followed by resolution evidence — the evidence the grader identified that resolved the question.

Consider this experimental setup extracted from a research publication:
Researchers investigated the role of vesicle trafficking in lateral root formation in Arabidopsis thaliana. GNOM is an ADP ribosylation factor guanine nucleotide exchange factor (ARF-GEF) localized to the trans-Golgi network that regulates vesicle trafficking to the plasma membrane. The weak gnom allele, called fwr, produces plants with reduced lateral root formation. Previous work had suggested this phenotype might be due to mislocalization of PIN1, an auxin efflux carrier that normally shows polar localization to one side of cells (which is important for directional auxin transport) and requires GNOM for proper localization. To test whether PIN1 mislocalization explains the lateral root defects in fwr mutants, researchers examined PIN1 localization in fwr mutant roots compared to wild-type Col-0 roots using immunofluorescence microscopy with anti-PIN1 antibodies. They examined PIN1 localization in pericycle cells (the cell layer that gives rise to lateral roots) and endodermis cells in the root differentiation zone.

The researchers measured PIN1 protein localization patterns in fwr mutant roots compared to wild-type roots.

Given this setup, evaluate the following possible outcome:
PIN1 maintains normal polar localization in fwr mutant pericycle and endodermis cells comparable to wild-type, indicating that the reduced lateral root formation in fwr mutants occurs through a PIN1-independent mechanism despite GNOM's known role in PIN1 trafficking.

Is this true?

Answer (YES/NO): YES